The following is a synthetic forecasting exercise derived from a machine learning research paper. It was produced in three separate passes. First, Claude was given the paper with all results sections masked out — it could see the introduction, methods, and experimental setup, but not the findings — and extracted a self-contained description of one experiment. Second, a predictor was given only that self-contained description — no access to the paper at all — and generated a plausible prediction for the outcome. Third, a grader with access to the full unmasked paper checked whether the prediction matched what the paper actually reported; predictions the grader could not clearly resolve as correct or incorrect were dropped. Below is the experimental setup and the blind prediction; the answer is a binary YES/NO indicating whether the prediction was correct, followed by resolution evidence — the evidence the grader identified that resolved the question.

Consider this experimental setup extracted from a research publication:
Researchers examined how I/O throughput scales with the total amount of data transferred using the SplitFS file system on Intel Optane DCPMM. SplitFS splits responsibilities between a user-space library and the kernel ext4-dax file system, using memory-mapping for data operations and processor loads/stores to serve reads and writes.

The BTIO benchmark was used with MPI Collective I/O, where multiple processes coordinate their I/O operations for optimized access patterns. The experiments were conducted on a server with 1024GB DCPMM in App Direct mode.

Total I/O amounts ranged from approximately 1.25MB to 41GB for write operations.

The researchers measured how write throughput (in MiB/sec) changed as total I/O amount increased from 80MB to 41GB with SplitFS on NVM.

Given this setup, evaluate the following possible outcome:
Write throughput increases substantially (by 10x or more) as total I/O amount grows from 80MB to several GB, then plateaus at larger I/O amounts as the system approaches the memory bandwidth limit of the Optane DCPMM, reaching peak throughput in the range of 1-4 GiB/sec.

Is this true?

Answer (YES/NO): NO